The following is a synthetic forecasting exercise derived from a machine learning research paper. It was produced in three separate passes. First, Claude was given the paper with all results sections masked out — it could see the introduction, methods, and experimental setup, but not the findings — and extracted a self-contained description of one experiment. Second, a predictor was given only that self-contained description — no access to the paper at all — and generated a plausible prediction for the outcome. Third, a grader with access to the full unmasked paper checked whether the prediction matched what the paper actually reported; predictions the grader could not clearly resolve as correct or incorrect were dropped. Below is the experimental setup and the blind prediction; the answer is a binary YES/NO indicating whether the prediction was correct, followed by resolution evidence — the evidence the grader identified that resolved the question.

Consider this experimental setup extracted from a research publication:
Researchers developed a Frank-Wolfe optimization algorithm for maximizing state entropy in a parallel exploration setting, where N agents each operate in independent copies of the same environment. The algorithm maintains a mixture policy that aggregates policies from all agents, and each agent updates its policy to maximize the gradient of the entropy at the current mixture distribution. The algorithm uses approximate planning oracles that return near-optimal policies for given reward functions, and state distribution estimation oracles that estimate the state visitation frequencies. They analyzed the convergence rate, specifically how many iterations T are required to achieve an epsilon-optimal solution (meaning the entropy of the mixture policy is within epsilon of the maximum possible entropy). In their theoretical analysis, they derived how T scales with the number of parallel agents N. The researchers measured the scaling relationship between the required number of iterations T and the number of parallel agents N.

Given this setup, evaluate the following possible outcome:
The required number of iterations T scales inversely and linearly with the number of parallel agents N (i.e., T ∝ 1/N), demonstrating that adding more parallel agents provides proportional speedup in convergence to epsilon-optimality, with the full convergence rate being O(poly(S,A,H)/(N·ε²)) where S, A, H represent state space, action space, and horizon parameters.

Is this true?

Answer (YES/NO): NO